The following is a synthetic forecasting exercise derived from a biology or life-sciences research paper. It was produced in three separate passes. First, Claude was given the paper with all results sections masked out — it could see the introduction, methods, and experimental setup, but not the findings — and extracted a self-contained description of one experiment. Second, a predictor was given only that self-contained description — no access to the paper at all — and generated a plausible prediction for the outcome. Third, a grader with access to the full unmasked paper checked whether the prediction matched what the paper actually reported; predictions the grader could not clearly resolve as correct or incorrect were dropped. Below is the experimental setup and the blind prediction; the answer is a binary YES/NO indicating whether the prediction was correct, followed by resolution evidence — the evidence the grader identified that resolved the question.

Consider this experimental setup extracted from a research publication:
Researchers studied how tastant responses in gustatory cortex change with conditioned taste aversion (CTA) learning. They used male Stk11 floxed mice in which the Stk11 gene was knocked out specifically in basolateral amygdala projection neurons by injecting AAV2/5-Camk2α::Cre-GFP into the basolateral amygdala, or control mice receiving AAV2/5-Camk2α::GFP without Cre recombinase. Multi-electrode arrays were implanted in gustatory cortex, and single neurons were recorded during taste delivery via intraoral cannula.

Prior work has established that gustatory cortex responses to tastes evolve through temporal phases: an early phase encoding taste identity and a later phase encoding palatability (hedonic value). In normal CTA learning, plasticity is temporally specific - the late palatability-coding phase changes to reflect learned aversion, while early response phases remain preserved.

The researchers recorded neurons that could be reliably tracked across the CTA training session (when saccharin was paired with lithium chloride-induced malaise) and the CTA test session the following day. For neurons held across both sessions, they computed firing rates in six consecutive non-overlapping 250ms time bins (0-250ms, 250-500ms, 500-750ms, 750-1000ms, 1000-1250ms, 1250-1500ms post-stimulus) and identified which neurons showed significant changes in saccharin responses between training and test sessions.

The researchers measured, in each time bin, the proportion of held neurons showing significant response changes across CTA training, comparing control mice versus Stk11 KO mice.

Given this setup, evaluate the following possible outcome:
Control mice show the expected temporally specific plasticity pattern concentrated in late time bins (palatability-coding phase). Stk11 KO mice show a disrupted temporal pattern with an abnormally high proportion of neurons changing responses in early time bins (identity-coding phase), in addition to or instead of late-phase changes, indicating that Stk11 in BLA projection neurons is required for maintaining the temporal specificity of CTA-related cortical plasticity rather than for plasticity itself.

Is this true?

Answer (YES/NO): YES